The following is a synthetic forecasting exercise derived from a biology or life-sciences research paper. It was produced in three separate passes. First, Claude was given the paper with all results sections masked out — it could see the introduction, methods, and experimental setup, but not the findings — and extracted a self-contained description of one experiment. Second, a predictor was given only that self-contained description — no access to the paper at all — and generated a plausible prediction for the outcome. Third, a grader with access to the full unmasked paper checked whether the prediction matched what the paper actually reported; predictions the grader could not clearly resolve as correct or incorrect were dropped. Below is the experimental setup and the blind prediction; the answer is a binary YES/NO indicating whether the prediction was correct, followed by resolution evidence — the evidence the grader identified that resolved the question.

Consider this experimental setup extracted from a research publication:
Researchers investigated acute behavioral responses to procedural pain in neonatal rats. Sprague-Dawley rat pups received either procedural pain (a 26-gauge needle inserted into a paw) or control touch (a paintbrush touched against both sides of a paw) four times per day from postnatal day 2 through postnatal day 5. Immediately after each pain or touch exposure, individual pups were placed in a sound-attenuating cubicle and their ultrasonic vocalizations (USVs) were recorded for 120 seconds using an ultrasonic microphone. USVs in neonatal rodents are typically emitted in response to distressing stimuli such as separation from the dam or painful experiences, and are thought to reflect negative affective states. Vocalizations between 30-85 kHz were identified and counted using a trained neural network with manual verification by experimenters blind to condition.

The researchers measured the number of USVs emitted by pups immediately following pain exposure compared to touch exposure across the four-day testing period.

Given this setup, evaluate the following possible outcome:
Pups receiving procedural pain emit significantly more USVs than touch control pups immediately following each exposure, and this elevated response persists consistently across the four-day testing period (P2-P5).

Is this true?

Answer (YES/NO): NO